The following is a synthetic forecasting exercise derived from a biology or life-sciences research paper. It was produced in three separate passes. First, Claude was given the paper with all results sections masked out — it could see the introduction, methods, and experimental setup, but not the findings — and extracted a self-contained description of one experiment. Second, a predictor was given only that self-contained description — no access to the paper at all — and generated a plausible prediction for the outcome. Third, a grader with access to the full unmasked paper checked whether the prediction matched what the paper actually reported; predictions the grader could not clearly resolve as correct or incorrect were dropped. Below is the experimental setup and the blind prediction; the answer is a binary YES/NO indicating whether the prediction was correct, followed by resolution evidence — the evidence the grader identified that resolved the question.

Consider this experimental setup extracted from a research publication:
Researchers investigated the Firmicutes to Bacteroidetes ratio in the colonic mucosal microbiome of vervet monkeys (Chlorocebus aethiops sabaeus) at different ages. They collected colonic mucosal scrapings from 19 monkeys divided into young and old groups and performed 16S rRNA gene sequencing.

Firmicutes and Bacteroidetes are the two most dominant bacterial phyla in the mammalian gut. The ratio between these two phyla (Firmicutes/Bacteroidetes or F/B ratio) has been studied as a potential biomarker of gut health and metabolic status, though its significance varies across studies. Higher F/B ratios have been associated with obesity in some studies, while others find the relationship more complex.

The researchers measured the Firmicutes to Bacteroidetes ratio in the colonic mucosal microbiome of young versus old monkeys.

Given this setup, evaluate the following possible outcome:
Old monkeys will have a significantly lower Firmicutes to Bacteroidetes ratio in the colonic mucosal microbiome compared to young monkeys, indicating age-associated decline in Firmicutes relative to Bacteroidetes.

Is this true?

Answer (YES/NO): YES